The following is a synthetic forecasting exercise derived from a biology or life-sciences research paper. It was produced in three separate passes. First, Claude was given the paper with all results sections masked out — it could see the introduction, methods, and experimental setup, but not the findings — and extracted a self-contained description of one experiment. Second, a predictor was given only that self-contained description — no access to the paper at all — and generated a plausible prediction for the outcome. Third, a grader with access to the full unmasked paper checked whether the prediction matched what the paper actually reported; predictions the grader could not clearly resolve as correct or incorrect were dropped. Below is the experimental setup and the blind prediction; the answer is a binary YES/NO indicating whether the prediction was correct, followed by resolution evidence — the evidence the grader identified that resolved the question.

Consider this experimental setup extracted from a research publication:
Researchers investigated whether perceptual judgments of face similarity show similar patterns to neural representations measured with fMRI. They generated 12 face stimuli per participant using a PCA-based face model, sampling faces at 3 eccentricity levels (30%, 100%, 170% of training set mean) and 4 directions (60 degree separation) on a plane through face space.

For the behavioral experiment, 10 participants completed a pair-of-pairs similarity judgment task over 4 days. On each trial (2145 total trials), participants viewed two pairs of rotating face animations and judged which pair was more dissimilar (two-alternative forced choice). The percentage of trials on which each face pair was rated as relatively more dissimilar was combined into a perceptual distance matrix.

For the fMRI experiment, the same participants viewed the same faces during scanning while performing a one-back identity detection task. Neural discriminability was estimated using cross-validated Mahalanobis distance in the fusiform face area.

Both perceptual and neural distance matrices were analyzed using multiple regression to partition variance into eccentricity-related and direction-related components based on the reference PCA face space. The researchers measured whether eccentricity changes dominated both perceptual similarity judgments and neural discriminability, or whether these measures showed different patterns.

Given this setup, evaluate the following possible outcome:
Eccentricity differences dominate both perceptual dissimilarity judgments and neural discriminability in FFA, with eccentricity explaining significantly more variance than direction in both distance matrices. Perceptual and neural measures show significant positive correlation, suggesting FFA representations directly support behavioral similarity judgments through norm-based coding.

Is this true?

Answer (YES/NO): NO